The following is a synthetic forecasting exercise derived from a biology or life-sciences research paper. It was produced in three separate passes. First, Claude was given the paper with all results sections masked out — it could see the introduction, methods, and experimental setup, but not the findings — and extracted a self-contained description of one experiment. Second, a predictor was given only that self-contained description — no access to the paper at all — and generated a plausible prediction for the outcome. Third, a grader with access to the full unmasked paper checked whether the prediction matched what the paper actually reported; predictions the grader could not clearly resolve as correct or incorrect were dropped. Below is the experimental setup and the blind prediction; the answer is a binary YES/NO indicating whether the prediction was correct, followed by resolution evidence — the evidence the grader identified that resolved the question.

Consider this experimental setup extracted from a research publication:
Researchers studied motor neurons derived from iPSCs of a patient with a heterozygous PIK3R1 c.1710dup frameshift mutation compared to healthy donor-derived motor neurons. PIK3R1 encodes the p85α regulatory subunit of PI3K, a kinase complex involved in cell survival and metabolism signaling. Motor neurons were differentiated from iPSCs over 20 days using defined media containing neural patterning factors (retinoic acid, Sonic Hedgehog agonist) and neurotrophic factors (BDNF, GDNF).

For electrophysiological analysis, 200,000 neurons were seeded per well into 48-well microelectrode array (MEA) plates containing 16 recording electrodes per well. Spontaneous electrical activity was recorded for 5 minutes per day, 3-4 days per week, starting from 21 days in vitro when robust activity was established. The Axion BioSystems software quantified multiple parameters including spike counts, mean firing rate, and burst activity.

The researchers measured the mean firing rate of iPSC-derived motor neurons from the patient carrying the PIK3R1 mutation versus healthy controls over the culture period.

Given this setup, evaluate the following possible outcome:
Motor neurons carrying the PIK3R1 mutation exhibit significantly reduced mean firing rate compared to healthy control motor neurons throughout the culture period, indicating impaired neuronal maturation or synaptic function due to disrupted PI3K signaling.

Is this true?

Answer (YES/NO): YES